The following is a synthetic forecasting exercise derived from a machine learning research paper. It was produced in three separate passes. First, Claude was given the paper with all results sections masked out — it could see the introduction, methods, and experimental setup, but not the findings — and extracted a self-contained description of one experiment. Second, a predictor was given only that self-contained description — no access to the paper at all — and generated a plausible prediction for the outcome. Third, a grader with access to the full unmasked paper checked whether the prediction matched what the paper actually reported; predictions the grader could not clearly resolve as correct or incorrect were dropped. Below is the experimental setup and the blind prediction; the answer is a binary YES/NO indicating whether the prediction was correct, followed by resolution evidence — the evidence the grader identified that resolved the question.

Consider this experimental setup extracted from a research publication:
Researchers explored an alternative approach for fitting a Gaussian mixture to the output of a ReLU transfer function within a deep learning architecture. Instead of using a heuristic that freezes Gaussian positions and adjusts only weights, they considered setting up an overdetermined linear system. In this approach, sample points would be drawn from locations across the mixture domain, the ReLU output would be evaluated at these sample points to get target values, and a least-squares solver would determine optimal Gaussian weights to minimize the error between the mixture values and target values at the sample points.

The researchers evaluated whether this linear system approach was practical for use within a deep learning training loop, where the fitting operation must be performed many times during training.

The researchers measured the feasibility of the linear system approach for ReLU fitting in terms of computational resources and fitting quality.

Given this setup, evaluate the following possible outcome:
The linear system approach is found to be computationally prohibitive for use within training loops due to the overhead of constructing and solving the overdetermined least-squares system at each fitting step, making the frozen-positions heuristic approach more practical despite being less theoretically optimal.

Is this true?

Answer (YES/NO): YES